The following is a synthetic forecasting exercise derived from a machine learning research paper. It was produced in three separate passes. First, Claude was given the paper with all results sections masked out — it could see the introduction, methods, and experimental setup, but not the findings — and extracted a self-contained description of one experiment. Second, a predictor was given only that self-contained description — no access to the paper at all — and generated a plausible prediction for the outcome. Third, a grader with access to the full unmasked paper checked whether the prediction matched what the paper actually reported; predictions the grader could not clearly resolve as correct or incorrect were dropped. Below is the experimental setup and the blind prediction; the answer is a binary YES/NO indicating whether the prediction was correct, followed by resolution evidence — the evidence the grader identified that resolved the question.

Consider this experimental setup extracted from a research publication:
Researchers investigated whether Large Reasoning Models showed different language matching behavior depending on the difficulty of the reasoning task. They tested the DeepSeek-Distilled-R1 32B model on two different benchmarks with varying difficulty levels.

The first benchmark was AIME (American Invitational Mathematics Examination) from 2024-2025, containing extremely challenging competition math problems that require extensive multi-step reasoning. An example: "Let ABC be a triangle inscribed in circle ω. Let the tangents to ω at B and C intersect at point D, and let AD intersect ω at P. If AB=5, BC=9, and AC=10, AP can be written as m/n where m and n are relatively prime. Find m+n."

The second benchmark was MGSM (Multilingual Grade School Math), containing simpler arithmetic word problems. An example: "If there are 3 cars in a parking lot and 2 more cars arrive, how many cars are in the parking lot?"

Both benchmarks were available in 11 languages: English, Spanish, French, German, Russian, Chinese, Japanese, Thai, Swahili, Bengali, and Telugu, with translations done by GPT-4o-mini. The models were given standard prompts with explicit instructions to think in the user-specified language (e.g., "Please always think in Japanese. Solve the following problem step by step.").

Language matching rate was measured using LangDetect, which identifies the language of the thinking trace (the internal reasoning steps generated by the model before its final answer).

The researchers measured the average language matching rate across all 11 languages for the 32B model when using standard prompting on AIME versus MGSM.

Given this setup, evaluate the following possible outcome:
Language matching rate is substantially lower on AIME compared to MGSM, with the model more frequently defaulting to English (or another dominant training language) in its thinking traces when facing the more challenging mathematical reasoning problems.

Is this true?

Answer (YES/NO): YES